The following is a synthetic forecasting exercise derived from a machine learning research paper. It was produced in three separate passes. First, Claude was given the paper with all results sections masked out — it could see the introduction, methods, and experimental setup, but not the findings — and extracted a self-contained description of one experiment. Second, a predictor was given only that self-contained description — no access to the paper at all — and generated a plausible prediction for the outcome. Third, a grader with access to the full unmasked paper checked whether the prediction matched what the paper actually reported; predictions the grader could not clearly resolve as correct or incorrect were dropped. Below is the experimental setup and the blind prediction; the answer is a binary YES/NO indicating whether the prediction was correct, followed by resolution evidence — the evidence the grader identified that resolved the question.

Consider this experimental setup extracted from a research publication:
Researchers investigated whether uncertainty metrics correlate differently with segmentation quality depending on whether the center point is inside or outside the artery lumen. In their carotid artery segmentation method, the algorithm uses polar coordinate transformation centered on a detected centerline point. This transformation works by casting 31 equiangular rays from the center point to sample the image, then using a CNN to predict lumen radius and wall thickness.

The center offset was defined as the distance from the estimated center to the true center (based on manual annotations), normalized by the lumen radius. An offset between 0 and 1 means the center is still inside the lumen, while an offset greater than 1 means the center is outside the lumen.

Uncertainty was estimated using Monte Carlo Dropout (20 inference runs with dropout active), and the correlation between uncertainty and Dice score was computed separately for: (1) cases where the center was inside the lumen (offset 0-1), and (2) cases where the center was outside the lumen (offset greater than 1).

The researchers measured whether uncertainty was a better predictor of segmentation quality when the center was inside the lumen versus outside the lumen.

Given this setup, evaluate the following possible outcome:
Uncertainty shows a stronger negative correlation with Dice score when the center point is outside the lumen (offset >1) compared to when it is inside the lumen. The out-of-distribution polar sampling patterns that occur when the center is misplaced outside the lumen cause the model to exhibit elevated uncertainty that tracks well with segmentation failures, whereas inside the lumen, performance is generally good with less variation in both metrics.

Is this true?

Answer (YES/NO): NO